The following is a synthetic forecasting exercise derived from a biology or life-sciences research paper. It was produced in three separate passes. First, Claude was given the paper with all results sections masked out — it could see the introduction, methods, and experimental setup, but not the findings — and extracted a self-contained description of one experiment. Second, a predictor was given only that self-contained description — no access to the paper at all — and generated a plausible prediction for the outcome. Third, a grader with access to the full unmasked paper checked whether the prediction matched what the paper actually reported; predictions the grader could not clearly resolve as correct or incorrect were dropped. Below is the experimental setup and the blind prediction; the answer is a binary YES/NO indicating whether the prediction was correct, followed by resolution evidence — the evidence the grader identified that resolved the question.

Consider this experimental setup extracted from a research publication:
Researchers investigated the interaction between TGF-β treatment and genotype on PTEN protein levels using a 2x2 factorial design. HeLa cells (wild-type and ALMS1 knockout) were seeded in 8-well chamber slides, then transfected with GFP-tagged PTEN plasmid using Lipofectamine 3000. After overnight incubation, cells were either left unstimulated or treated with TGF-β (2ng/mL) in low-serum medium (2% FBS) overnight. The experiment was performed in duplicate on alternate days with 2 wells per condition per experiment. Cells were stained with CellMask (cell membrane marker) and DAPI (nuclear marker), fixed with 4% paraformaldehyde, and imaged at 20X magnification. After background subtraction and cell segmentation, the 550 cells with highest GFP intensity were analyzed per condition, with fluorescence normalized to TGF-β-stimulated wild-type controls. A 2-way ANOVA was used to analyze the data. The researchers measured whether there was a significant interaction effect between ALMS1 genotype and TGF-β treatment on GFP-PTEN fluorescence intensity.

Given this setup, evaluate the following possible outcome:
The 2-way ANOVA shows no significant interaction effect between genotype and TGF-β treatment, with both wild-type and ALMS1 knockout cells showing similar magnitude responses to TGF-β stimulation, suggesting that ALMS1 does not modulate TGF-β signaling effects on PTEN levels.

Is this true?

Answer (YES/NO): NO